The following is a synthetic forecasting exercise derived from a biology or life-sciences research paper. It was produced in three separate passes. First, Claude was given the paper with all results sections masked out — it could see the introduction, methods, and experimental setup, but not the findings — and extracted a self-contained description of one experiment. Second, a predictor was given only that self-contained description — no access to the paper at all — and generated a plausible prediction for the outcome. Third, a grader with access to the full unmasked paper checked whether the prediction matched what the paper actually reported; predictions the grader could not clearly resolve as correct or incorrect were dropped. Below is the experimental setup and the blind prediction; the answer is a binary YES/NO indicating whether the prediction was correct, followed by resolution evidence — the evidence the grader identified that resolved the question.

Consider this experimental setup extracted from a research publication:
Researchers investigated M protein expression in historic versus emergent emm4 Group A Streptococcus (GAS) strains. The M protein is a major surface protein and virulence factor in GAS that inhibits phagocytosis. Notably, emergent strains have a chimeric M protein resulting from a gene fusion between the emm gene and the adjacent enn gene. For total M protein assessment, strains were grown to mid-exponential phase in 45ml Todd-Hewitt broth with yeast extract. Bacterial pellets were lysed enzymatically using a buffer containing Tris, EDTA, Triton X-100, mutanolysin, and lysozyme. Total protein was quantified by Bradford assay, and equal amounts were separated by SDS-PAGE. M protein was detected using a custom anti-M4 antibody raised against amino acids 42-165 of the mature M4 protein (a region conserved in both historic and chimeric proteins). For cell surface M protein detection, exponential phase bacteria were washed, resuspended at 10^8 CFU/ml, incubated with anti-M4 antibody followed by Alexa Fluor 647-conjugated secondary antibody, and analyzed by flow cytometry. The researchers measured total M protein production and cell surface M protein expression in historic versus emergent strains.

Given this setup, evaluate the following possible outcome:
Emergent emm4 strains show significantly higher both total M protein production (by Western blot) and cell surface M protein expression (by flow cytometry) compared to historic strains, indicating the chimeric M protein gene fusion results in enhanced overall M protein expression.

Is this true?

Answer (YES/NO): NO